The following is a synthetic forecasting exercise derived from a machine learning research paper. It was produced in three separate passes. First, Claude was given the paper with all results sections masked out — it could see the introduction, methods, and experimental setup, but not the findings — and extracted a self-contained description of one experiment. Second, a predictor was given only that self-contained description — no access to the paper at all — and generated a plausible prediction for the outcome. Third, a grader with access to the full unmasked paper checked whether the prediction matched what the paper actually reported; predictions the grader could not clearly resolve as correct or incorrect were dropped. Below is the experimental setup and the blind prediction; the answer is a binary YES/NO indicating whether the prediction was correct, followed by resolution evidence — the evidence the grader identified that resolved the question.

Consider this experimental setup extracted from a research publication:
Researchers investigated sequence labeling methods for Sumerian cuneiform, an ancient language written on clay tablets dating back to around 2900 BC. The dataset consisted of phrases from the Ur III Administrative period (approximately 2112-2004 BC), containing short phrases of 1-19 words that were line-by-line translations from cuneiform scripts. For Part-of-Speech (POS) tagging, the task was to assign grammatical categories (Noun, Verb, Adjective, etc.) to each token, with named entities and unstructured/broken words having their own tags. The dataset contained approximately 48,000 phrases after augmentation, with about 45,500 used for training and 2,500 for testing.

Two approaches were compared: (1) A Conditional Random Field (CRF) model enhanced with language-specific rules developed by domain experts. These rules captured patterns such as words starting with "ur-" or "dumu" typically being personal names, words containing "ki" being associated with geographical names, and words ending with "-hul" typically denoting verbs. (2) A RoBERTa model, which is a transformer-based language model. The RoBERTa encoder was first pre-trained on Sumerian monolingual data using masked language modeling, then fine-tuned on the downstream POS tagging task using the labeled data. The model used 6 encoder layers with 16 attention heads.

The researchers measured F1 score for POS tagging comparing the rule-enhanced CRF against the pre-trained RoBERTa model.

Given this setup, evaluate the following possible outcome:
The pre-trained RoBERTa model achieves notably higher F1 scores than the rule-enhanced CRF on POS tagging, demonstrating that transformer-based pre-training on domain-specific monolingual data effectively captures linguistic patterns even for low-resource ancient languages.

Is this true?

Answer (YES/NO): NO